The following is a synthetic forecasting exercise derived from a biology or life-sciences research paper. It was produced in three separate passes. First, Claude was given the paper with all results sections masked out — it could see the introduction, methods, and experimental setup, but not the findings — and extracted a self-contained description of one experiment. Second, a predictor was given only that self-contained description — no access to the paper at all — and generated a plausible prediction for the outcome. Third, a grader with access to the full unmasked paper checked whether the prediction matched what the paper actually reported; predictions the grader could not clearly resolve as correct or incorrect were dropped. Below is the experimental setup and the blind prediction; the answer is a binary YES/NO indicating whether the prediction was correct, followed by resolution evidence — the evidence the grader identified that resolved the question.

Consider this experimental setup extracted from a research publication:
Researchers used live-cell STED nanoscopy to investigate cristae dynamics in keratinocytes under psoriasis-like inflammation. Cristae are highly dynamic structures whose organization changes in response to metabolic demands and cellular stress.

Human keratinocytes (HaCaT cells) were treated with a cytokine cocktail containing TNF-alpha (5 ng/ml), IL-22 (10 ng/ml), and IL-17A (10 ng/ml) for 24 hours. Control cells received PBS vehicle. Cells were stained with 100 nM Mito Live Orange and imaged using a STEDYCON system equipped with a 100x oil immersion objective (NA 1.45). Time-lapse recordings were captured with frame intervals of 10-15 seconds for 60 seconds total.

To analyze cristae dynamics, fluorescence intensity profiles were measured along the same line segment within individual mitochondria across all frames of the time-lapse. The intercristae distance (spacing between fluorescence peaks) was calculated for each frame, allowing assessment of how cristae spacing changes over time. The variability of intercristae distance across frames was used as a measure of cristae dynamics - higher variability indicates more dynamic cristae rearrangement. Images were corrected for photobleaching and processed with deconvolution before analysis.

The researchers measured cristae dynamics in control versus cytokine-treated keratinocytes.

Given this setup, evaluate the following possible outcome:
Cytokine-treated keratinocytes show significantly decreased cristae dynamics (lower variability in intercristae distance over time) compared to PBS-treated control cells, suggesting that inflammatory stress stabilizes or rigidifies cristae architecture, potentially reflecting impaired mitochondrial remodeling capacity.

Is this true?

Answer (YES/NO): NO